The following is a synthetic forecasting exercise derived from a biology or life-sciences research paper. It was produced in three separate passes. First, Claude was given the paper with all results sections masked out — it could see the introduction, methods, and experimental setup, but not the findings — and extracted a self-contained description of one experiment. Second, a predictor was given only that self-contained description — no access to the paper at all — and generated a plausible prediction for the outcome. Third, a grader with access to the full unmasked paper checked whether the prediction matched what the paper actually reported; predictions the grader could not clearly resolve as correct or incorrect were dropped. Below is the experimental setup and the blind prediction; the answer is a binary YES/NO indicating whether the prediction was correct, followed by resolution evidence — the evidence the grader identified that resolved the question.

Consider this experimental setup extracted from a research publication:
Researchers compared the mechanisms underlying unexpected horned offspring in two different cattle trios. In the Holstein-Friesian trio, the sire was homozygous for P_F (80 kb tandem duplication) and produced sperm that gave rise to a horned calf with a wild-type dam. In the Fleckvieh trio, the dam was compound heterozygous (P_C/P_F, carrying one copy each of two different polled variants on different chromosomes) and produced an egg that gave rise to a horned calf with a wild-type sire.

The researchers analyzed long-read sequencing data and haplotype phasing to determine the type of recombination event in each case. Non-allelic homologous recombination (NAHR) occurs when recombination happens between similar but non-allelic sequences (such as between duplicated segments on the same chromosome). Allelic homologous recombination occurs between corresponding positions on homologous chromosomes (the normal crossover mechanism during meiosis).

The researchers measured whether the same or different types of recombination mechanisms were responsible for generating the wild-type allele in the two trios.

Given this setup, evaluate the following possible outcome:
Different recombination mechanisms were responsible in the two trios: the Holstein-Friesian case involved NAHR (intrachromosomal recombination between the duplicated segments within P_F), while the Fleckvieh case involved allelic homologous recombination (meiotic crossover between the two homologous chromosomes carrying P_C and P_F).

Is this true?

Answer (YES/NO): YES